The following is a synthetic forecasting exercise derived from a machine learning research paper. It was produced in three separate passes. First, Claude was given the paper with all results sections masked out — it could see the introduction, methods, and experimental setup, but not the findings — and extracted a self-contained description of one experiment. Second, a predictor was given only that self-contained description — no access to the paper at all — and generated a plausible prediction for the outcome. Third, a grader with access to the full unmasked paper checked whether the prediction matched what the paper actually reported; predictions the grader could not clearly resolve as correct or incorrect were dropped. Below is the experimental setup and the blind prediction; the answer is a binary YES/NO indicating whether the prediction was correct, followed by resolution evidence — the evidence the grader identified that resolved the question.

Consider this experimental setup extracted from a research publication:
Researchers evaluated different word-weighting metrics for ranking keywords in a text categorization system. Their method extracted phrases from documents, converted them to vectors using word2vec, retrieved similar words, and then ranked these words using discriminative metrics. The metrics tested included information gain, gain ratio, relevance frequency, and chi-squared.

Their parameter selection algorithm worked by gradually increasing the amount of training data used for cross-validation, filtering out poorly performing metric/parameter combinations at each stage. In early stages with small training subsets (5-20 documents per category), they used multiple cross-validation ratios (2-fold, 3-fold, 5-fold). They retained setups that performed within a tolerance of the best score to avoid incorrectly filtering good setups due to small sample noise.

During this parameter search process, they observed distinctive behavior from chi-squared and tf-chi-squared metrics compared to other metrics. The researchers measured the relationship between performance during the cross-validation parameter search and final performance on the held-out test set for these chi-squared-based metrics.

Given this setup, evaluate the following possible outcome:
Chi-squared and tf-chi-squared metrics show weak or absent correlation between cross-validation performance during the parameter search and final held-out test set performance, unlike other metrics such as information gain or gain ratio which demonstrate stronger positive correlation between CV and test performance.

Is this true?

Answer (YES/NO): NO